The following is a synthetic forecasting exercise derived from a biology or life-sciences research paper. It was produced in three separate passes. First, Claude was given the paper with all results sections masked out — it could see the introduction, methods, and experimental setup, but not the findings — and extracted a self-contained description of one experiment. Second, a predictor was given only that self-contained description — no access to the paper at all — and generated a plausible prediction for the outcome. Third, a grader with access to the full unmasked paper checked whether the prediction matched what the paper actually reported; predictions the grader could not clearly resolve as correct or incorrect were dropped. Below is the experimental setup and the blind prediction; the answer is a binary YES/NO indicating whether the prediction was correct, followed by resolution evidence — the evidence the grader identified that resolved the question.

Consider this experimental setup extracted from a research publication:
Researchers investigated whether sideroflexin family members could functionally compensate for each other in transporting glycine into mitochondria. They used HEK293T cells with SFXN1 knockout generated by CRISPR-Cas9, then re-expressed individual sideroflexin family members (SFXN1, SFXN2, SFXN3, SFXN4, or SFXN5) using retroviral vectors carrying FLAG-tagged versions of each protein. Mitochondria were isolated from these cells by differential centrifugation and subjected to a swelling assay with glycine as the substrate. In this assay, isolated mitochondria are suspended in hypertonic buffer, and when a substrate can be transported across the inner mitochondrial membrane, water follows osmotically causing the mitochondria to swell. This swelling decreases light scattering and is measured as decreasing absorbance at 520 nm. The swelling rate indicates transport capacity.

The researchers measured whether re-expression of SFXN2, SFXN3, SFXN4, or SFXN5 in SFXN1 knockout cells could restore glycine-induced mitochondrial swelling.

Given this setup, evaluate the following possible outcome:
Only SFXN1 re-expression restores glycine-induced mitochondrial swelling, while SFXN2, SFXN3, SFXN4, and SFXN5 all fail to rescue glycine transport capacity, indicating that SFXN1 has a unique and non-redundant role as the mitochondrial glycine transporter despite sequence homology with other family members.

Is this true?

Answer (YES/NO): NO